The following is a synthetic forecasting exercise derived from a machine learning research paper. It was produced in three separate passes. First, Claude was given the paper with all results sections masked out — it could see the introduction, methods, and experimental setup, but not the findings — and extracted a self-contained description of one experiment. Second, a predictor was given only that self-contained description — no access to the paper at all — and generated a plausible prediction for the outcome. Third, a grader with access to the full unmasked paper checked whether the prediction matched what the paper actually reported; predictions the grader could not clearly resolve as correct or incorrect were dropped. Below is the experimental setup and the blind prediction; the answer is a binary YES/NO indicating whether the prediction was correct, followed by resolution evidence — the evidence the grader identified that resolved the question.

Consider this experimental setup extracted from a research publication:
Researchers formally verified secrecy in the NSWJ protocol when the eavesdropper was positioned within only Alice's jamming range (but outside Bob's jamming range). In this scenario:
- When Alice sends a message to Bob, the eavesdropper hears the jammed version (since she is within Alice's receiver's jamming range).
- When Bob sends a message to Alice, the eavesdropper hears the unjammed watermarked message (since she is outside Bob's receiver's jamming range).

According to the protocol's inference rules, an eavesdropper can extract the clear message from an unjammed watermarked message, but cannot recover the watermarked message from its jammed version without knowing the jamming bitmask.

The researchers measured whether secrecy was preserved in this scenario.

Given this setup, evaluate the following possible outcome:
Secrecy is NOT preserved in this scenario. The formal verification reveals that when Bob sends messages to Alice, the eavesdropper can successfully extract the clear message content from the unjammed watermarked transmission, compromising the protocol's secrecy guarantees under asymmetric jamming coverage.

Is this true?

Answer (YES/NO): NO